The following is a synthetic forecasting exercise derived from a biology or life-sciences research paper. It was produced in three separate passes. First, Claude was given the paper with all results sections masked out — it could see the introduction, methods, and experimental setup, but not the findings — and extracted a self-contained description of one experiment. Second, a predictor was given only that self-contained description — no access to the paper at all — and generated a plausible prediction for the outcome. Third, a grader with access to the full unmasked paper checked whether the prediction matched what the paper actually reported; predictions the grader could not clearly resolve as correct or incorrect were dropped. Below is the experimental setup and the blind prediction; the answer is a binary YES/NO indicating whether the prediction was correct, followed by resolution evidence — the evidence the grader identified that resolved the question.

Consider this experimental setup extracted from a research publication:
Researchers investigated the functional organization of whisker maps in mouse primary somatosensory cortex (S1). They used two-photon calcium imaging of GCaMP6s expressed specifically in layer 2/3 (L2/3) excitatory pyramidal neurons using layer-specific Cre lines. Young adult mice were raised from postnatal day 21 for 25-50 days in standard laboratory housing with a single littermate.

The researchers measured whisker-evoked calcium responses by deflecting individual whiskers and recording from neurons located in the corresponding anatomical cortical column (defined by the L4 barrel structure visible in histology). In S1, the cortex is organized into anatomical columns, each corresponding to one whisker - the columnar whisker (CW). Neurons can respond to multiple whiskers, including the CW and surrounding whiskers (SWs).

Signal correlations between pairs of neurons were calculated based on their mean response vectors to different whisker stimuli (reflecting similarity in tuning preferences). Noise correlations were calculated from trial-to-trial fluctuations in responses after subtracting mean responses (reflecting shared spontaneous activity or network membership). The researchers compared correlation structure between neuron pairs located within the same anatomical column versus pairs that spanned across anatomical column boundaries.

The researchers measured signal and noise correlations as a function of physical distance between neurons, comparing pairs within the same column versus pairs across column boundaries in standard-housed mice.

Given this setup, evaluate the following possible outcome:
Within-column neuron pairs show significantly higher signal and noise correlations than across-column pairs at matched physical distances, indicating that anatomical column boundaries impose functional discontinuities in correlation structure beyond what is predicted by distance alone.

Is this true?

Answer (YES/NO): NO